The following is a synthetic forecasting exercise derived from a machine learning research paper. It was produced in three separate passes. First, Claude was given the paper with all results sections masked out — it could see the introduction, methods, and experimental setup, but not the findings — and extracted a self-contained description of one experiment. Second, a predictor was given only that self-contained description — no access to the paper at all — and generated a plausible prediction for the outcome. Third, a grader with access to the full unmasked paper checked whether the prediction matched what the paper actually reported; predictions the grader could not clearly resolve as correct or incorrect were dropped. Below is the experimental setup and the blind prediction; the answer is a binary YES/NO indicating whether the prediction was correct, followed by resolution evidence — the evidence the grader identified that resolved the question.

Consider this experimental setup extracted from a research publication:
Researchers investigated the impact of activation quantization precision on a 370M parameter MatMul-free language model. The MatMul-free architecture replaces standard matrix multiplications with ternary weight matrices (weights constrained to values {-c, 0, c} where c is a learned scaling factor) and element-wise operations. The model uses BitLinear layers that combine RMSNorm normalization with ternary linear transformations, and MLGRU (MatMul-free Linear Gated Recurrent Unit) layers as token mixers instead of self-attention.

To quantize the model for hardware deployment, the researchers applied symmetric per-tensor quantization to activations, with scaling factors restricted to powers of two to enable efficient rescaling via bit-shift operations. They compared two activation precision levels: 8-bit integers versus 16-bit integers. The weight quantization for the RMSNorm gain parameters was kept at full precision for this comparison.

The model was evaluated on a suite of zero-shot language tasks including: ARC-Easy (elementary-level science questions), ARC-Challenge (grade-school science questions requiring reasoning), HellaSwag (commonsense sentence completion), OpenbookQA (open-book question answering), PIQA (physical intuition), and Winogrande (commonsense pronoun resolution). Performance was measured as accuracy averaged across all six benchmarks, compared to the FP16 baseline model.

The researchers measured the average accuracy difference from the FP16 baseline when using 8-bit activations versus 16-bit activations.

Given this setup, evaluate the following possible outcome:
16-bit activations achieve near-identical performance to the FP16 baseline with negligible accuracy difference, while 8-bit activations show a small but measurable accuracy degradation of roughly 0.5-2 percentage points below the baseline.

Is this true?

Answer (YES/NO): YES